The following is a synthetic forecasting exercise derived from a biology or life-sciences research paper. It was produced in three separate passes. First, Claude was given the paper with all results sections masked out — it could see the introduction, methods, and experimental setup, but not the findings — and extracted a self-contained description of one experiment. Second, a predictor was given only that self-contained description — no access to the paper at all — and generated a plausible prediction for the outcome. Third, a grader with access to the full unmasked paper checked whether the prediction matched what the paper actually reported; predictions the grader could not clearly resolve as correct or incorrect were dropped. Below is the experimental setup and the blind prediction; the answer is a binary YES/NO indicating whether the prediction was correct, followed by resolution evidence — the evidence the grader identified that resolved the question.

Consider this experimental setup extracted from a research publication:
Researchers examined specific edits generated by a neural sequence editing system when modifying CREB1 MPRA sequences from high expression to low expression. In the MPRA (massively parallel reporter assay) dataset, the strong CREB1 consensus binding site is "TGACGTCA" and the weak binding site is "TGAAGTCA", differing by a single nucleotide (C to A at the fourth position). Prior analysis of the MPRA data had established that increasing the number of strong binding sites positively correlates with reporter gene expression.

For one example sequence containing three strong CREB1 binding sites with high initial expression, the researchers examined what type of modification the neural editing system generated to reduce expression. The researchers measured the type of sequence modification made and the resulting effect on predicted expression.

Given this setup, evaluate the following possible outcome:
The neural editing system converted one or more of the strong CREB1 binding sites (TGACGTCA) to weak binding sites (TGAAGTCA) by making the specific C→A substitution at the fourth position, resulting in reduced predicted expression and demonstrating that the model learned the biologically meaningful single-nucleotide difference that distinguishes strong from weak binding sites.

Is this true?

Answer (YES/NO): YES